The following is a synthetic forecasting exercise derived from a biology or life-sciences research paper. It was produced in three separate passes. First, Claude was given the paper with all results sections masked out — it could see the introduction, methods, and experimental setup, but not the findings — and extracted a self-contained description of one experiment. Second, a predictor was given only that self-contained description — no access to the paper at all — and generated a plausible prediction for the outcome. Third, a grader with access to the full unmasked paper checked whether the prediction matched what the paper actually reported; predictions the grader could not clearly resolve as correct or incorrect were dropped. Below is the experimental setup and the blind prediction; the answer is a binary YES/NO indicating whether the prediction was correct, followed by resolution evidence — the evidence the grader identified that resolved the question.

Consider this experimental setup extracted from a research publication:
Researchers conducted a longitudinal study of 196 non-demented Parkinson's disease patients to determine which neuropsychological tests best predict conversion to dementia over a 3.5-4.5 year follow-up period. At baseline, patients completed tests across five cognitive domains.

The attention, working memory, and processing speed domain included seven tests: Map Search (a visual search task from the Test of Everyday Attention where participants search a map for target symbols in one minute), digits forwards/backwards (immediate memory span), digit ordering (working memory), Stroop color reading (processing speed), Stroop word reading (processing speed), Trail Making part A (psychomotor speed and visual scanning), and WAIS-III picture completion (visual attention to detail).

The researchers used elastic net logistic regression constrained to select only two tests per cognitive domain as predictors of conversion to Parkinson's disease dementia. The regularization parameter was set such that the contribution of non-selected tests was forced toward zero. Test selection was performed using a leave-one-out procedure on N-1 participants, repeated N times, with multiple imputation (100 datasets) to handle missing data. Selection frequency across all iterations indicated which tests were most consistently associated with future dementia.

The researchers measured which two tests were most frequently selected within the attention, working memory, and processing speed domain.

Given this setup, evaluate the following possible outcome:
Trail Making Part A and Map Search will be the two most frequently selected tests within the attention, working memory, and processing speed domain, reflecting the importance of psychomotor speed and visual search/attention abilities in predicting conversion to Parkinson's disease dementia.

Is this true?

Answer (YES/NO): NO